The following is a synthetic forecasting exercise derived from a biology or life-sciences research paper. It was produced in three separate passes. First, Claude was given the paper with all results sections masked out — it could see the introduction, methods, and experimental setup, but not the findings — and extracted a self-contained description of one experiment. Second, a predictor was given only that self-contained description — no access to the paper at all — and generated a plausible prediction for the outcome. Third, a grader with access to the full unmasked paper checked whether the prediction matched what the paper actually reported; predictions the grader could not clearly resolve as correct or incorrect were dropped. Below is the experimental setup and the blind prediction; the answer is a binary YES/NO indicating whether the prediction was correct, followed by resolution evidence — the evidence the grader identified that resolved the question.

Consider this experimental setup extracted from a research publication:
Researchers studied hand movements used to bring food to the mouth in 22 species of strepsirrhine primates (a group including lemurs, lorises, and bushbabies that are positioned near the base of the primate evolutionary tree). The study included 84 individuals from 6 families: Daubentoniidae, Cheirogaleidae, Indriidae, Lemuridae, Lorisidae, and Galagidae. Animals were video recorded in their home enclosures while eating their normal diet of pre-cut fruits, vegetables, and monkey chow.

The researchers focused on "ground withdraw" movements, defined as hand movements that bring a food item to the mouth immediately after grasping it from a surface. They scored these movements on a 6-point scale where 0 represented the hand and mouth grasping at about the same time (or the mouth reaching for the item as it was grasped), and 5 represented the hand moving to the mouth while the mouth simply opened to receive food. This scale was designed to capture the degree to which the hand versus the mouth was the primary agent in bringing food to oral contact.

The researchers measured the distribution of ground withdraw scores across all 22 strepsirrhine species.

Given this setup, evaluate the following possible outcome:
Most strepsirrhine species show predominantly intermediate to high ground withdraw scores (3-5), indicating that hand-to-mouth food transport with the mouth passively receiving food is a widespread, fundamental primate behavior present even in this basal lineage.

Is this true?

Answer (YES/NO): NO